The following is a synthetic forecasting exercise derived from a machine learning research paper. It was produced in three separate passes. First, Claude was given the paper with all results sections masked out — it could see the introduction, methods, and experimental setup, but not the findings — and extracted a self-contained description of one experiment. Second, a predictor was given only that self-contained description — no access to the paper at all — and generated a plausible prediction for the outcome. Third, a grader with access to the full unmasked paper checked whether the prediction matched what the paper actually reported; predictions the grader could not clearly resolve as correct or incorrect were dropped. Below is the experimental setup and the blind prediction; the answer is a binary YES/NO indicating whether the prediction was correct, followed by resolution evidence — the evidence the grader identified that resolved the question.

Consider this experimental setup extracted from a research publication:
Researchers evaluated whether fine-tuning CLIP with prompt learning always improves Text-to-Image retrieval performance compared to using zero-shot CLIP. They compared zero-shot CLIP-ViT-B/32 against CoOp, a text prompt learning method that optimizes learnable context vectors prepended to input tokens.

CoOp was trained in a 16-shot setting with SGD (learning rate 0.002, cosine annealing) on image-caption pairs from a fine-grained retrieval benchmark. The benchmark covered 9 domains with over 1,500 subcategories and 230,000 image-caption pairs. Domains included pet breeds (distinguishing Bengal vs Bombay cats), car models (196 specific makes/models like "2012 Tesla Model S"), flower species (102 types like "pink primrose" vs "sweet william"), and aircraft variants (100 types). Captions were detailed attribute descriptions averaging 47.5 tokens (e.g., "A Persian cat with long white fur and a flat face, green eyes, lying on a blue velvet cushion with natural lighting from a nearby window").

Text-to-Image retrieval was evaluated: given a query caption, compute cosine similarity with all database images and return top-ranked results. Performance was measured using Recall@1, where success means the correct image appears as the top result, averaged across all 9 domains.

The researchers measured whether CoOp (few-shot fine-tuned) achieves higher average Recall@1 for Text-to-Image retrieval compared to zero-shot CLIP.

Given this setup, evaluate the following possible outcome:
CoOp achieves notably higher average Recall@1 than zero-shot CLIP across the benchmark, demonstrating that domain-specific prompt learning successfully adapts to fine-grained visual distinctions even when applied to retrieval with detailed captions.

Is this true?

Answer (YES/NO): NO